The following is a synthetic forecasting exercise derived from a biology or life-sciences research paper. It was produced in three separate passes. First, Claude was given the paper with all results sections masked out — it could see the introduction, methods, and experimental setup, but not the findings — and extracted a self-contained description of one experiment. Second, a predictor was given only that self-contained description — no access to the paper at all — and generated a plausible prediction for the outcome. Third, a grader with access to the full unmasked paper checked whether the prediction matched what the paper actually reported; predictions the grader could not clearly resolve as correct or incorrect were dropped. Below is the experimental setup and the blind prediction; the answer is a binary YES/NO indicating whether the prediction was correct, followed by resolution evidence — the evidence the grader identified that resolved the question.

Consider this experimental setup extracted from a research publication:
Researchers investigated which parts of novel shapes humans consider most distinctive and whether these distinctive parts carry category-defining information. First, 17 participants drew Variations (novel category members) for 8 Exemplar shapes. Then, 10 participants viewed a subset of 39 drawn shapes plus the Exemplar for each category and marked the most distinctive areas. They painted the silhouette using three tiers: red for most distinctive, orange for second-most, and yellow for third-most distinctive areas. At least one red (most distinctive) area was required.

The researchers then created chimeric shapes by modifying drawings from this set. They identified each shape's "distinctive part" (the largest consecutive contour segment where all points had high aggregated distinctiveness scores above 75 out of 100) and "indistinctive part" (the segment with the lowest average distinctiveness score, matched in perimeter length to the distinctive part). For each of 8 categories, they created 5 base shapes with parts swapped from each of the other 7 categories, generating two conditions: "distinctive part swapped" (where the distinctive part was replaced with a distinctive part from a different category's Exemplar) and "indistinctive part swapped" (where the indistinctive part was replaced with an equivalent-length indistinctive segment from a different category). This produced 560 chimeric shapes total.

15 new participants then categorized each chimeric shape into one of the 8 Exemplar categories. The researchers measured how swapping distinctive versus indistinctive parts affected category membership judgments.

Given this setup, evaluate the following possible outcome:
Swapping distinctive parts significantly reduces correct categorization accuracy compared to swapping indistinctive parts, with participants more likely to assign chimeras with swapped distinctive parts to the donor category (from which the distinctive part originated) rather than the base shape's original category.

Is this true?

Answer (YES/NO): YES